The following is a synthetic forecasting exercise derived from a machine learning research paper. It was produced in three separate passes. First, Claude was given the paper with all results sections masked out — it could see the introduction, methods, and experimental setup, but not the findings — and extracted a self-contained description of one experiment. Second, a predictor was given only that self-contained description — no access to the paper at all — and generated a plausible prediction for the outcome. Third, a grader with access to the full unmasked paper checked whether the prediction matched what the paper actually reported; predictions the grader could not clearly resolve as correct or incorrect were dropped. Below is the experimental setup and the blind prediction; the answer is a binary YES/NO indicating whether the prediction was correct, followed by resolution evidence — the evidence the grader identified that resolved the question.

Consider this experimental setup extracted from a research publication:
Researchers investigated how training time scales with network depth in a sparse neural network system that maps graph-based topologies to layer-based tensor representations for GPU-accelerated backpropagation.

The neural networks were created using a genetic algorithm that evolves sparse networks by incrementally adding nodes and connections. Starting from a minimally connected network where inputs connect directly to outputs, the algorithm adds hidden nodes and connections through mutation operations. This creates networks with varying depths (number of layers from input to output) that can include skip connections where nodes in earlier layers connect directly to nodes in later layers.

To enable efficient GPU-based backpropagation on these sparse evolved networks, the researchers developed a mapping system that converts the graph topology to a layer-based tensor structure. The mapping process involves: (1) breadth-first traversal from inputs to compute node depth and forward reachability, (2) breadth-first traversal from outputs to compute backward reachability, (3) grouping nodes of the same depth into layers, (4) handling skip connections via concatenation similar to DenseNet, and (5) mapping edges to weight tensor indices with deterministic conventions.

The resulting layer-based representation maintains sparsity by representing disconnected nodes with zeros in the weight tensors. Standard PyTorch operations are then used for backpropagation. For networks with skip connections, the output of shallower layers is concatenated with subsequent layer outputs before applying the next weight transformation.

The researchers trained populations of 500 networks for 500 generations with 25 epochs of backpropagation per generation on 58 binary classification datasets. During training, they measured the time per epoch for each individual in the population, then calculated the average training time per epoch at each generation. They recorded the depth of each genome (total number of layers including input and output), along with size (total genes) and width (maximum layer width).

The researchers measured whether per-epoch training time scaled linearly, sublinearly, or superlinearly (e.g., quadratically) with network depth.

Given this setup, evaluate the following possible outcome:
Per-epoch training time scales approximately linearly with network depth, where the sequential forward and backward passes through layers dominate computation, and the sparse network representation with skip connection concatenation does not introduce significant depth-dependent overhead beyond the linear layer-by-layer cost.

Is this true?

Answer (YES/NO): YES